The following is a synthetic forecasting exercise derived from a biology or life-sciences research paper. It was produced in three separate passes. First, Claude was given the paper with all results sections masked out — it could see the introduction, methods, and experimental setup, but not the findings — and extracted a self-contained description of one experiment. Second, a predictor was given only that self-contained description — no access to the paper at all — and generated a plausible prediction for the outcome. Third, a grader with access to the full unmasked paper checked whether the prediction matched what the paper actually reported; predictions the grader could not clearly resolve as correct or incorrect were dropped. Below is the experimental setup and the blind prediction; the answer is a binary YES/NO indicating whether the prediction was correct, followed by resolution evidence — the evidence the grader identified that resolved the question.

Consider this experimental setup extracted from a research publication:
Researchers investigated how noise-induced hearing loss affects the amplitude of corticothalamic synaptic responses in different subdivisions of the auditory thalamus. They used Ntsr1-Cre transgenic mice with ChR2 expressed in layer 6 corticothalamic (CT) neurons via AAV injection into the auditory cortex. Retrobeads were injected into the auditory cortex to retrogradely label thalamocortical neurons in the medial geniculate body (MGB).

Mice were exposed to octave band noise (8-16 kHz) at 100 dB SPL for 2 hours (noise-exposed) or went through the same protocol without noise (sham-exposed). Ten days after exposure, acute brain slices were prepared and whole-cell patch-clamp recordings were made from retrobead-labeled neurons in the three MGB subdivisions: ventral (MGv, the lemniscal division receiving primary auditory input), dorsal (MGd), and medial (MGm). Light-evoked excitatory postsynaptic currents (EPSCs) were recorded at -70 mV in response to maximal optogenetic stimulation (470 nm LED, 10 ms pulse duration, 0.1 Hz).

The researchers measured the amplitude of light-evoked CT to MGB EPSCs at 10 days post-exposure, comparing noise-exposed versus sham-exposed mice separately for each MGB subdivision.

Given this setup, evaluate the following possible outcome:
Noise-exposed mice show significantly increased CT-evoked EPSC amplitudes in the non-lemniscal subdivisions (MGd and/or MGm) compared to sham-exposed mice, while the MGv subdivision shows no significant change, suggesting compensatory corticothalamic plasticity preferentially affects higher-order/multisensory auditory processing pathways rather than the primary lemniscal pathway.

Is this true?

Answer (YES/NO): NO